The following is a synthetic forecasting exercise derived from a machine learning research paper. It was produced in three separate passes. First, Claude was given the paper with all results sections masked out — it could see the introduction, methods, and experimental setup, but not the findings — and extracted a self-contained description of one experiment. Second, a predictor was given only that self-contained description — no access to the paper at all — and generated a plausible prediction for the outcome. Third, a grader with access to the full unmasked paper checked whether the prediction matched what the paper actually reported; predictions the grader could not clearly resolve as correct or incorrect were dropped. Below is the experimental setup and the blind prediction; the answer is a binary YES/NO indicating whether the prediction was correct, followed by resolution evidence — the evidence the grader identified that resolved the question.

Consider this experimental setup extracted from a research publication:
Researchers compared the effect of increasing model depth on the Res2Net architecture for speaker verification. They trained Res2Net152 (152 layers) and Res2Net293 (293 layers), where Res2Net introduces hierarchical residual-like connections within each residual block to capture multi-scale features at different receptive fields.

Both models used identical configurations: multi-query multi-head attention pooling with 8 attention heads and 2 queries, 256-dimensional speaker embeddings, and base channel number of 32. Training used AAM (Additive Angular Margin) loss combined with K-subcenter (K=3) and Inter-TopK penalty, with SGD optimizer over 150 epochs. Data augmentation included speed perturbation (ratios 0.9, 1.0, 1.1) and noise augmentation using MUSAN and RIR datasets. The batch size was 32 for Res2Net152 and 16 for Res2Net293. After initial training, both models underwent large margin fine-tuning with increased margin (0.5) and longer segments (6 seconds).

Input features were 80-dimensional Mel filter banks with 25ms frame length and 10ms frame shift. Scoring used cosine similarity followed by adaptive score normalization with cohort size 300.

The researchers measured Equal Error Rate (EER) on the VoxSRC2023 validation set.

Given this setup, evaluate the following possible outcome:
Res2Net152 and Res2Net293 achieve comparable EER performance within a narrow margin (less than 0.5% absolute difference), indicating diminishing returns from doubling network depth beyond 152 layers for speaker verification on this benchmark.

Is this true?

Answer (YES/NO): NO